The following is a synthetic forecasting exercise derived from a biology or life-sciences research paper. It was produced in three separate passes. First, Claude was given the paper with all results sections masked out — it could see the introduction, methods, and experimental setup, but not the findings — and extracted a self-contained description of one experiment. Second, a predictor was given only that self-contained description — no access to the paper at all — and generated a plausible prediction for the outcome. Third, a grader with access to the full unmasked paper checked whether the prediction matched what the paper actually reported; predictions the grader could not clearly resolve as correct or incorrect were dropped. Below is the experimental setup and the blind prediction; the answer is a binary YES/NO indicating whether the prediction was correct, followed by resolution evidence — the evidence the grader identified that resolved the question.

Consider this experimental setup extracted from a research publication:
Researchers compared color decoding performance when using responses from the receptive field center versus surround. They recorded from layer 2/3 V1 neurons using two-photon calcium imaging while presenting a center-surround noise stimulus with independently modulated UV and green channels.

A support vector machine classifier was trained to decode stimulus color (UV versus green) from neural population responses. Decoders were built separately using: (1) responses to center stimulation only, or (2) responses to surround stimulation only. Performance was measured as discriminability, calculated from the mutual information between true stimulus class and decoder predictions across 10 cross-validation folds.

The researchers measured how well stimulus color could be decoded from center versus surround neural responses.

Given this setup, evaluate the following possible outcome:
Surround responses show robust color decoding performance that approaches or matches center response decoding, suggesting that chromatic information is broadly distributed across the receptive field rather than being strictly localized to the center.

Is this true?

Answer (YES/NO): NO